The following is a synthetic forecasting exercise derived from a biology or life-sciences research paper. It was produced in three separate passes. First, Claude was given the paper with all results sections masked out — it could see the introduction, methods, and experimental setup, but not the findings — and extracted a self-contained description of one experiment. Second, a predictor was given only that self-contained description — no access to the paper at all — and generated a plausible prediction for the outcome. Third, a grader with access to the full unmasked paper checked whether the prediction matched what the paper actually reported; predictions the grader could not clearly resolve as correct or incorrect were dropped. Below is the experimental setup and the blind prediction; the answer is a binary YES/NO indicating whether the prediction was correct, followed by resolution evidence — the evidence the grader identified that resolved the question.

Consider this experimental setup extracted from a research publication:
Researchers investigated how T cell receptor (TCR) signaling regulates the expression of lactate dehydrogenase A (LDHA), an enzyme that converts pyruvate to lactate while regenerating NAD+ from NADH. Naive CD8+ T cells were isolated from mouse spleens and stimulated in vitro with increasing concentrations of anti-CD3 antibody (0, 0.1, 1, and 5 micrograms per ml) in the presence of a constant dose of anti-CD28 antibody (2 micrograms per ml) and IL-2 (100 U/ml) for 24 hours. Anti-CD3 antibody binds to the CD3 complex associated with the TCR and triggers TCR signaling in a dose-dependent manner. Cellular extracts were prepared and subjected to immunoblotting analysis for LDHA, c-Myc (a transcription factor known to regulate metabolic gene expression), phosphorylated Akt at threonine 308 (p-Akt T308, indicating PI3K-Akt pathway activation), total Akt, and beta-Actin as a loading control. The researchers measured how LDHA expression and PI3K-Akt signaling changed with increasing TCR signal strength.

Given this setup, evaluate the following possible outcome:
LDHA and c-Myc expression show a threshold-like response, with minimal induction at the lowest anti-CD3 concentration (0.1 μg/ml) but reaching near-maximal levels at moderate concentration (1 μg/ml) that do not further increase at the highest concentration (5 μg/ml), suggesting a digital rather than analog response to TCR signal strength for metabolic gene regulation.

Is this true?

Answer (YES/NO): NO